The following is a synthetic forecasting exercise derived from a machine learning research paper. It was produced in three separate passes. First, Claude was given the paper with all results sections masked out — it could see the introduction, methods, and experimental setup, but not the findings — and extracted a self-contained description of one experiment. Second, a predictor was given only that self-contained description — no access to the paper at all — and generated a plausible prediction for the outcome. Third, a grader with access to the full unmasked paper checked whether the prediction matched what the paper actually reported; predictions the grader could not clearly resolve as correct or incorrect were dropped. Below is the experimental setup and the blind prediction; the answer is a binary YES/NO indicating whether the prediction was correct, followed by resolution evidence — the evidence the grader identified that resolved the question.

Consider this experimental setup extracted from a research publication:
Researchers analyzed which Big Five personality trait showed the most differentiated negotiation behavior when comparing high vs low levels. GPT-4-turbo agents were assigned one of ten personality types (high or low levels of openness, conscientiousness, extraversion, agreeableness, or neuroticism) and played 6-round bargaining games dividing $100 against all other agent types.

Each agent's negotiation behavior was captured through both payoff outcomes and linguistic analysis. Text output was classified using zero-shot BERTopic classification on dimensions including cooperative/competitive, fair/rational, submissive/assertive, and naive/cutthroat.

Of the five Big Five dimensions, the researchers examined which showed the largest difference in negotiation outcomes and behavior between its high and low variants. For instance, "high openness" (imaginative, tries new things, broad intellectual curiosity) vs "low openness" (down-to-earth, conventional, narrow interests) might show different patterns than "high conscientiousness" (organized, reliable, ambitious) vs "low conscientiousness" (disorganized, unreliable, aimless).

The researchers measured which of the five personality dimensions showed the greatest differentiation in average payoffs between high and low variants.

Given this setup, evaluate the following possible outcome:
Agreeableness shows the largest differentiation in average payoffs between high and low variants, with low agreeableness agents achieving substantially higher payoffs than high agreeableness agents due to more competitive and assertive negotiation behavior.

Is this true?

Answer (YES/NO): NO